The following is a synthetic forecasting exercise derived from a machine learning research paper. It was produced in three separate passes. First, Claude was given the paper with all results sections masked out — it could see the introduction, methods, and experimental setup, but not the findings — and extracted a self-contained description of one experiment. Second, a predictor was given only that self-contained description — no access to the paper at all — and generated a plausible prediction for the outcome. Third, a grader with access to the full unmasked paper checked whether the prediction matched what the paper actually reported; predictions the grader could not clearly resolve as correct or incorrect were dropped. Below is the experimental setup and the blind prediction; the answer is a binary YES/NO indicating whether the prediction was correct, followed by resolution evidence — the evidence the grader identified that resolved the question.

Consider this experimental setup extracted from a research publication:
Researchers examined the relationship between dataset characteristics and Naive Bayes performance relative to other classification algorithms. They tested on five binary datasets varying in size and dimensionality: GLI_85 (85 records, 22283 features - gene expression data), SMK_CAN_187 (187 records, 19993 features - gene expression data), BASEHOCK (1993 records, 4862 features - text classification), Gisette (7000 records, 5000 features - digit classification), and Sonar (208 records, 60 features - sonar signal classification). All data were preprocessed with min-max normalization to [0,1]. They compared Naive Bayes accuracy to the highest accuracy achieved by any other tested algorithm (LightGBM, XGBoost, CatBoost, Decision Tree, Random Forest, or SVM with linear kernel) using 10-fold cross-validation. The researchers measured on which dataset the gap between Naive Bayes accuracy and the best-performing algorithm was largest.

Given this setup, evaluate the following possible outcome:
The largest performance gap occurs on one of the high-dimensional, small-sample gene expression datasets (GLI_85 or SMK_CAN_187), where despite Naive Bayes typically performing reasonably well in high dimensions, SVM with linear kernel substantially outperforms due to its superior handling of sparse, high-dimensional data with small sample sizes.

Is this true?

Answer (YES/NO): NO